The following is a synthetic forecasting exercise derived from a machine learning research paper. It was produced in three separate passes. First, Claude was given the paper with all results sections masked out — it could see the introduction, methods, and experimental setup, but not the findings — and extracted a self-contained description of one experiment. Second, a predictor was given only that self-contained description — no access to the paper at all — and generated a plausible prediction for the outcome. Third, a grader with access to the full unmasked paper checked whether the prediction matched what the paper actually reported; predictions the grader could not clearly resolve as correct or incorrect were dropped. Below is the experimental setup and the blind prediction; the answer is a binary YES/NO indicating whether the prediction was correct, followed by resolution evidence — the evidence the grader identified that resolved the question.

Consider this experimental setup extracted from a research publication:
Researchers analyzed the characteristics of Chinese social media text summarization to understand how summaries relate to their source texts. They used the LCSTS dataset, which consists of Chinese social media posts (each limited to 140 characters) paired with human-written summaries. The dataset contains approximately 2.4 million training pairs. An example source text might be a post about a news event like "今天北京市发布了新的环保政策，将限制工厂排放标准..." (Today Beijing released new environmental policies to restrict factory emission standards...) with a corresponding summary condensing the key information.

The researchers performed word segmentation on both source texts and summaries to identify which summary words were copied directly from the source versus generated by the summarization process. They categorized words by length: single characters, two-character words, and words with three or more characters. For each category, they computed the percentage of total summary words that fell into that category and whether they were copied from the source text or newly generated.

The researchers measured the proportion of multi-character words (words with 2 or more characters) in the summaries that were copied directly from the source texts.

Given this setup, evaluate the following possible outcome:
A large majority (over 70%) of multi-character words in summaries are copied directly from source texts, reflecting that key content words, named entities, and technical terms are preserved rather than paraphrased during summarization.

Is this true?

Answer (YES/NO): NO